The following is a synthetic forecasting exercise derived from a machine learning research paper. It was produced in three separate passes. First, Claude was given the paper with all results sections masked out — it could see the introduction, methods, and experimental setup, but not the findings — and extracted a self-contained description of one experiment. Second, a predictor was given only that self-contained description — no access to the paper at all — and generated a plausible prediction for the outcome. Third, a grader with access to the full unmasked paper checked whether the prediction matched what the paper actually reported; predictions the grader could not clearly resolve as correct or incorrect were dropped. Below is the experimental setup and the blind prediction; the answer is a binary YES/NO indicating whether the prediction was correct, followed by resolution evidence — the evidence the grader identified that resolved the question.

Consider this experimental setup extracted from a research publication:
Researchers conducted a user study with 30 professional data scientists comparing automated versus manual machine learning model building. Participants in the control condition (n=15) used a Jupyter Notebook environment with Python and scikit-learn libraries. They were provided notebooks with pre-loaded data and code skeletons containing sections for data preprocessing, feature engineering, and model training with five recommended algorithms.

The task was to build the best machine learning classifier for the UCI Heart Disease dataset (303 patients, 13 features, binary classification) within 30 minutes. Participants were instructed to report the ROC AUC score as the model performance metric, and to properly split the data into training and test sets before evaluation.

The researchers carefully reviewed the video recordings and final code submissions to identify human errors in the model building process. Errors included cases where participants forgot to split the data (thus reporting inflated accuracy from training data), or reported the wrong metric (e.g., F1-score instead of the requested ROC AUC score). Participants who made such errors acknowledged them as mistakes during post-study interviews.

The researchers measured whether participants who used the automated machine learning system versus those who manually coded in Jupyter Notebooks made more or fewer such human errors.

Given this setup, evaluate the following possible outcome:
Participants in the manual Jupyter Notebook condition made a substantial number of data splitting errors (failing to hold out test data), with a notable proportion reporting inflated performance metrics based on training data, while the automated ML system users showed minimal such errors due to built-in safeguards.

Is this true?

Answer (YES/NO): NO